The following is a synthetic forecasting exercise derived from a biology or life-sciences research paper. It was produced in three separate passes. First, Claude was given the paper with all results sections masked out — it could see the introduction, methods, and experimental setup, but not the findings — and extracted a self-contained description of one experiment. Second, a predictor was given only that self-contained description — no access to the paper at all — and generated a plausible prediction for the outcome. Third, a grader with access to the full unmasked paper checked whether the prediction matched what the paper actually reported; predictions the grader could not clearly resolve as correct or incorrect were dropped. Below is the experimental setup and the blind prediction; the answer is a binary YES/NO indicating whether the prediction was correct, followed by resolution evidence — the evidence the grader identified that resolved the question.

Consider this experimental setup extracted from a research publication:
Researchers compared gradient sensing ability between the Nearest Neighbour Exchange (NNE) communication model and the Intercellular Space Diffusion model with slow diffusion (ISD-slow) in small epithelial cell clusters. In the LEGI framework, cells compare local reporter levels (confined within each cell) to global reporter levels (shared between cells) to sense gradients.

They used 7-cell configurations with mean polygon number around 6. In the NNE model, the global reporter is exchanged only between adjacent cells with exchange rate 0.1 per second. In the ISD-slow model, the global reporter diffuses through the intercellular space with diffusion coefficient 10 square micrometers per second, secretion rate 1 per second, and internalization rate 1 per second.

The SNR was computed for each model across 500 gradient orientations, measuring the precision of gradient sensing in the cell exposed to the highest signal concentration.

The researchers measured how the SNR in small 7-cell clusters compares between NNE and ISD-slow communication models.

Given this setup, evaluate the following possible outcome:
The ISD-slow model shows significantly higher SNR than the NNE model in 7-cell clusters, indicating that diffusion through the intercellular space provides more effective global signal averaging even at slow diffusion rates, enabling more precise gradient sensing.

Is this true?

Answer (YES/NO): NO